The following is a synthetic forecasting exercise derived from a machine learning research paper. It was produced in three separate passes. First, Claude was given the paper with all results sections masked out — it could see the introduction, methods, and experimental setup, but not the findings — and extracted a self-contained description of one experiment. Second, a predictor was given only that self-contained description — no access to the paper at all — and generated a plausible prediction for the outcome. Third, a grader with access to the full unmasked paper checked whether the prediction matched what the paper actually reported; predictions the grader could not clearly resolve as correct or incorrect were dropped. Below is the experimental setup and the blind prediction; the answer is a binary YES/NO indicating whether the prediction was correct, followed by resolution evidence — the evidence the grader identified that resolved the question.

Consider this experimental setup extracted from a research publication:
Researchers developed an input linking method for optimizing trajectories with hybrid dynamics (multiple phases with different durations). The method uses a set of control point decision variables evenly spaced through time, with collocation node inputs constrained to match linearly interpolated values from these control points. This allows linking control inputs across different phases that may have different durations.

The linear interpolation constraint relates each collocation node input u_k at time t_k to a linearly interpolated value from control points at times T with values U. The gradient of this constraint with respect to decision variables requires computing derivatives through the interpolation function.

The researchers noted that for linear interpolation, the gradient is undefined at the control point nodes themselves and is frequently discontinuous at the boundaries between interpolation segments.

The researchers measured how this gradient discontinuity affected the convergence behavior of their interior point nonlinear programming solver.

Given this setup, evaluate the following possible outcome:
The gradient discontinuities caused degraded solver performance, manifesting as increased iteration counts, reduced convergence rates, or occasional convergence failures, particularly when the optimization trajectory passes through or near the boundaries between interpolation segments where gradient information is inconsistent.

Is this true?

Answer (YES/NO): NO